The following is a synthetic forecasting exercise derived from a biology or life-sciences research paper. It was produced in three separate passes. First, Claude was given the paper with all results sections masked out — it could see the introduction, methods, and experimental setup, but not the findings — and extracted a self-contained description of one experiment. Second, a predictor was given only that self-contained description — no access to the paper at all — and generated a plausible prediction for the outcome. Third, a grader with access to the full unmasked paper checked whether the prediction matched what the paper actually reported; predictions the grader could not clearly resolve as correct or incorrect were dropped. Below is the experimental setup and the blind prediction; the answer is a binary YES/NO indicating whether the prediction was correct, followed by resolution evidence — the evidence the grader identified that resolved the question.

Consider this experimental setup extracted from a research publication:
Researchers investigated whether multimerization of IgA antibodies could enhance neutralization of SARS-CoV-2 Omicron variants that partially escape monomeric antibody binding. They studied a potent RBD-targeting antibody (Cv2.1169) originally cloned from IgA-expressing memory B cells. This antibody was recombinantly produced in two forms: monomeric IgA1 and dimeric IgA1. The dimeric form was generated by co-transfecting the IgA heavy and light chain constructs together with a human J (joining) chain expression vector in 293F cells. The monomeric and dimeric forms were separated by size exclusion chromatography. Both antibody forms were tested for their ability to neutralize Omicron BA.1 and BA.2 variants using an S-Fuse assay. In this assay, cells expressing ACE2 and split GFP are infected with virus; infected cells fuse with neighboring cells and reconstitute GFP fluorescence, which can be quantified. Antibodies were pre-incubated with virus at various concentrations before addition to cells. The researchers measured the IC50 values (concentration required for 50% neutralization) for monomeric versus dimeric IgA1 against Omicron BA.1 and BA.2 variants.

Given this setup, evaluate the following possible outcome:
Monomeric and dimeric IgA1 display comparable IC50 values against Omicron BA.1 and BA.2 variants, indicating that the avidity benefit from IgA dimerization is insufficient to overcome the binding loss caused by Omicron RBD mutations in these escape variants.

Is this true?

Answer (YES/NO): NO